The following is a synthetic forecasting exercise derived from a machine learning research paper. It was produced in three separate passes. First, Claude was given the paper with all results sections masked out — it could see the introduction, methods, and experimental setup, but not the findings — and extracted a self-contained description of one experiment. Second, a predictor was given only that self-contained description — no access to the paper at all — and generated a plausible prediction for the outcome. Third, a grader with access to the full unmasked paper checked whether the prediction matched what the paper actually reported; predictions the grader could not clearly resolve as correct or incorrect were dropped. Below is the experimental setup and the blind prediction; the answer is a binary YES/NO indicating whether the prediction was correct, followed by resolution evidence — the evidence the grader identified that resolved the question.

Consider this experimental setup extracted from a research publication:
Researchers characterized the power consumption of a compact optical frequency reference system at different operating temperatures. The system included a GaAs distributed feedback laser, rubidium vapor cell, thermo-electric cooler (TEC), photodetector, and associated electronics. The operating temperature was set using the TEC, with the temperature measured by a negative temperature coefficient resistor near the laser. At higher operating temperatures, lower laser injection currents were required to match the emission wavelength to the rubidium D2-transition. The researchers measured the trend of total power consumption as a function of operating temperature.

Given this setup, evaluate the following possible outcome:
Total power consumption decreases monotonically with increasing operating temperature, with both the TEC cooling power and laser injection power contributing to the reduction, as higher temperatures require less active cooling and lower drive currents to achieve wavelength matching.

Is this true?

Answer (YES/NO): NO